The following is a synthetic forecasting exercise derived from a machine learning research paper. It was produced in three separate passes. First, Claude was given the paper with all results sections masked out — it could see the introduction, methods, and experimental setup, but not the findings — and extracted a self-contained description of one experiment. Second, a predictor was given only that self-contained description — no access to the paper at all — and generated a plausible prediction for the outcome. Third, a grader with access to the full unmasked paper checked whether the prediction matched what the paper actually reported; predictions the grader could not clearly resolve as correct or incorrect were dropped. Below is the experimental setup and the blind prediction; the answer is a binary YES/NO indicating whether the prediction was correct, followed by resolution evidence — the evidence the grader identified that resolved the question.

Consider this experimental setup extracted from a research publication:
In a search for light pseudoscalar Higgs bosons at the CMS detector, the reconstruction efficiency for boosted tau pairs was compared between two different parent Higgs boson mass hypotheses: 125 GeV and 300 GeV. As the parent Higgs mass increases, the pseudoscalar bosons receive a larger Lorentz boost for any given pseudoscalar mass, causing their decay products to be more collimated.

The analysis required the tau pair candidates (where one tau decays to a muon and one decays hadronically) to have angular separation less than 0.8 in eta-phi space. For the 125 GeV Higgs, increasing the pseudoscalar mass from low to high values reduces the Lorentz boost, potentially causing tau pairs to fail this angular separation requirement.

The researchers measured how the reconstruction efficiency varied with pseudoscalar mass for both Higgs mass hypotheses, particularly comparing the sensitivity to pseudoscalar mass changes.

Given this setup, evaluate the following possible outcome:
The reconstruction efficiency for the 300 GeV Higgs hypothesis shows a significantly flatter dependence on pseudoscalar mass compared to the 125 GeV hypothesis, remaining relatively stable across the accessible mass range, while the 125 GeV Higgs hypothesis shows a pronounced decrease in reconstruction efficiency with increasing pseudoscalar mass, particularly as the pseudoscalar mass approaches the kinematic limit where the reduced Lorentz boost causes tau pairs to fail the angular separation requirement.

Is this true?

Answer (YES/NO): YES